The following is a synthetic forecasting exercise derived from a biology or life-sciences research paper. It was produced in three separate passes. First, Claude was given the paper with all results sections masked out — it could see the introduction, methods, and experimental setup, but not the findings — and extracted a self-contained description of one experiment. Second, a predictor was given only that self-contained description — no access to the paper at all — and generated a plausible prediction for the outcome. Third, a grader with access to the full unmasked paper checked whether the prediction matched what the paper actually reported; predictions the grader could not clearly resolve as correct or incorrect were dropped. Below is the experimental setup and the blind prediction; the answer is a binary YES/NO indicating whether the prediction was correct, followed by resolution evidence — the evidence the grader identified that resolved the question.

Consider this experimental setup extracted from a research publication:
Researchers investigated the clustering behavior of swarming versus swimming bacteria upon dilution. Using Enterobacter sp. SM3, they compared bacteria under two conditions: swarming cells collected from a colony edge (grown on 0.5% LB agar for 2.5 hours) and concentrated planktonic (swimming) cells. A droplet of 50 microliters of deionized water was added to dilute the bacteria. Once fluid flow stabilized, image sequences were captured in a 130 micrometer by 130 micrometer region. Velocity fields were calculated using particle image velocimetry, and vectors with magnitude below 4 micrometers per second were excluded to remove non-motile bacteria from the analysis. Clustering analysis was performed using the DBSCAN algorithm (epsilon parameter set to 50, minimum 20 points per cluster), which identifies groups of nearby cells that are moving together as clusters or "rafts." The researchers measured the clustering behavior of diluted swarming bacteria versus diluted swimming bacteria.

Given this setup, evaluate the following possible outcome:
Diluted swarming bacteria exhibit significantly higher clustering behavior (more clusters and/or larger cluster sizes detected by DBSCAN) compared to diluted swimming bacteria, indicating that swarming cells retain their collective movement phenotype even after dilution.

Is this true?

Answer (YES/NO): YES